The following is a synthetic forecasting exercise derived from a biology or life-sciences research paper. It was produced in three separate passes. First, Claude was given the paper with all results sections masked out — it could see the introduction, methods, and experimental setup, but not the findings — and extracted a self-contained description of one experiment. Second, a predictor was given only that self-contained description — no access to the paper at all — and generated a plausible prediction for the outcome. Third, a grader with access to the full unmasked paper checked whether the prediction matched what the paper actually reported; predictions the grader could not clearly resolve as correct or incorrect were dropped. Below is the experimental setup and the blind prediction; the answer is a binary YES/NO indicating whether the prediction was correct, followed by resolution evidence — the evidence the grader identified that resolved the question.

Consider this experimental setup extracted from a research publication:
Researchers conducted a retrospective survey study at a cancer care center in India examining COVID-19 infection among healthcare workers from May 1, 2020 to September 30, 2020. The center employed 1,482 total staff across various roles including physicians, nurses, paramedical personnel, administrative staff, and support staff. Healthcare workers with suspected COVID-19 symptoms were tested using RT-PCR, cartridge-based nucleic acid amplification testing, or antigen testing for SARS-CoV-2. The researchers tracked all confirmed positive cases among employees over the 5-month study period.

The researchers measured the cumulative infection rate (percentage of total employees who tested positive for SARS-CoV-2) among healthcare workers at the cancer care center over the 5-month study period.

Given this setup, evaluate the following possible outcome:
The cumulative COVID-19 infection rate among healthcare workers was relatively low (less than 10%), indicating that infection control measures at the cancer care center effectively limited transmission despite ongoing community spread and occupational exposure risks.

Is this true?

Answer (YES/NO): NO